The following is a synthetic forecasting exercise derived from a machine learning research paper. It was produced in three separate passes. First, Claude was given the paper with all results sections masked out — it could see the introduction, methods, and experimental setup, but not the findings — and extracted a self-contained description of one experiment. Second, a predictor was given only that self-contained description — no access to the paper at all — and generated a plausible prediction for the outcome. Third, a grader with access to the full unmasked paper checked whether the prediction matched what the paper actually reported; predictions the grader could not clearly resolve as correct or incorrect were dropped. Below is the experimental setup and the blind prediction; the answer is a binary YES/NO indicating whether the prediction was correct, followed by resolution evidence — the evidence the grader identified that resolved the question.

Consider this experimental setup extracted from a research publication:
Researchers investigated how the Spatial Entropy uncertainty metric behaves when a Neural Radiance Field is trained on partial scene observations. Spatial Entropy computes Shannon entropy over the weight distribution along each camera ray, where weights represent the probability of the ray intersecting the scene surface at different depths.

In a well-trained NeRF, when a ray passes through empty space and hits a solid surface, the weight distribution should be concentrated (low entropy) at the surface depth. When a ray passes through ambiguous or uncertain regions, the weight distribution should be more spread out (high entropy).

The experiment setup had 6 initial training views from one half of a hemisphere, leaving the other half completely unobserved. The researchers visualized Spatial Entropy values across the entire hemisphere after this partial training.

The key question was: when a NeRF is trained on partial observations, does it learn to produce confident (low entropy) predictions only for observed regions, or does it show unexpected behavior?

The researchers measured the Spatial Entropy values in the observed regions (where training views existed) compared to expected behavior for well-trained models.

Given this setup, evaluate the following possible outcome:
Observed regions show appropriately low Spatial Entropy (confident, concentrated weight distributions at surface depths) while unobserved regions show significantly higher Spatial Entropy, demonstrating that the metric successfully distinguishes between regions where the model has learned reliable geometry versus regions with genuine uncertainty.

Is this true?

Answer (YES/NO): NO